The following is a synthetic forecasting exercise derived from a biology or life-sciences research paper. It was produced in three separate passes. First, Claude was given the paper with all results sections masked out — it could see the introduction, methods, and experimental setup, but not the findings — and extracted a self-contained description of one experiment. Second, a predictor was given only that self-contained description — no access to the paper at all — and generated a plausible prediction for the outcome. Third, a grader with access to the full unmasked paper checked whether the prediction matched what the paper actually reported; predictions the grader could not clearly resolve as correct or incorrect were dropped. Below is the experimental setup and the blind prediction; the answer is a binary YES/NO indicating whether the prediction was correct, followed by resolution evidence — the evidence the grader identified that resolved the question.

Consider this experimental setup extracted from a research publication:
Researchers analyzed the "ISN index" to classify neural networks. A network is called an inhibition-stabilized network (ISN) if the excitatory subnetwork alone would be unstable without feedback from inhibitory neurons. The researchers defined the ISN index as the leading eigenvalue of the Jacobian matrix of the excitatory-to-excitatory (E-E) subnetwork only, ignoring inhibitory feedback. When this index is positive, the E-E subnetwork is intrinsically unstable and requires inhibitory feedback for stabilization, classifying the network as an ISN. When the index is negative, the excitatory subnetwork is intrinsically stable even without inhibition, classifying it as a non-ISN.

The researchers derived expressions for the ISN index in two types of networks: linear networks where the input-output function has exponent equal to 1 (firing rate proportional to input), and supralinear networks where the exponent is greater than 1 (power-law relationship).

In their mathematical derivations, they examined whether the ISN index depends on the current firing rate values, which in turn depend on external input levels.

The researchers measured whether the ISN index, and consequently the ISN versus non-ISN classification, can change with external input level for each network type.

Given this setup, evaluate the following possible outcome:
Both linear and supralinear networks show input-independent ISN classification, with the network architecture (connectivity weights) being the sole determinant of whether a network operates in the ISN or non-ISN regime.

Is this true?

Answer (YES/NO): NO